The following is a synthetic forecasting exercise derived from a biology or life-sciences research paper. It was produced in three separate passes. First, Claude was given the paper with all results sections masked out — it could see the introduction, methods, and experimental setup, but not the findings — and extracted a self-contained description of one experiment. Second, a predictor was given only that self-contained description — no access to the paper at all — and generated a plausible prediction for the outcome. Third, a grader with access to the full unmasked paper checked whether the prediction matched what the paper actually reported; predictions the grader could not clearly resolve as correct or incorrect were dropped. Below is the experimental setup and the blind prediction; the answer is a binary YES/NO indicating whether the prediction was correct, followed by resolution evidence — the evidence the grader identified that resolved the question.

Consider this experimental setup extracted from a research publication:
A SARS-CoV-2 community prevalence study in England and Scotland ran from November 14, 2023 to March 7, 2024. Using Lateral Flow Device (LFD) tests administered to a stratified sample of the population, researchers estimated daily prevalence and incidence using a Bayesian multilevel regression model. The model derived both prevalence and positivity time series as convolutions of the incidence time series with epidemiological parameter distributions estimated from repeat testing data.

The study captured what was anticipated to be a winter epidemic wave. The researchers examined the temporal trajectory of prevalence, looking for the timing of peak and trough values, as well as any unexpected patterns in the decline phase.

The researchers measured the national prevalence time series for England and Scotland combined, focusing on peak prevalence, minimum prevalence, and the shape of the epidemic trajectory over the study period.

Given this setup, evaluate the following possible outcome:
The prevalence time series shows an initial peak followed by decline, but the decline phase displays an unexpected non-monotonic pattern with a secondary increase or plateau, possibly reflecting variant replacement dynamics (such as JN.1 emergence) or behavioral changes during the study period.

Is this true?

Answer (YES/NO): YES